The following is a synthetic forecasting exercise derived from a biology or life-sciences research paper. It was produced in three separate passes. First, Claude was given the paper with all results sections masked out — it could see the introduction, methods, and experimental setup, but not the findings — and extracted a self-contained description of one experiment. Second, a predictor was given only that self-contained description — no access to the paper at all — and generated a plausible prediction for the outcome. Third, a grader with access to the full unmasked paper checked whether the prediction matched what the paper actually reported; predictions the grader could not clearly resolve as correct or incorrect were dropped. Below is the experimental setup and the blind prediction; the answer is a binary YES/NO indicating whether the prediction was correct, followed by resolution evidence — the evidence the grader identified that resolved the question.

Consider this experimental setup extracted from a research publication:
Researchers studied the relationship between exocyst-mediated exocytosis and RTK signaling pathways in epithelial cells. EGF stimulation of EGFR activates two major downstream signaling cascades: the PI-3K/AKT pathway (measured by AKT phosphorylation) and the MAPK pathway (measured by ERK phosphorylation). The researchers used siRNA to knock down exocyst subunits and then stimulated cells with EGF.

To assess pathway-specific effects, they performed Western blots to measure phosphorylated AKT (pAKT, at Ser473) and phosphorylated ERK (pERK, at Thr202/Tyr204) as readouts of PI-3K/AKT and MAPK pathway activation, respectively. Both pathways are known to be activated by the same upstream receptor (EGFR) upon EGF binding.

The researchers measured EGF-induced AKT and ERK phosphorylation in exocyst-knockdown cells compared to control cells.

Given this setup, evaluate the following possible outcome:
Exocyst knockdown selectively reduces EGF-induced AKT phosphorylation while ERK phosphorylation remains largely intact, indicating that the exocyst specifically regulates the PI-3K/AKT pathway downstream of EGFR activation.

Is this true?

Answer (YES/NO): NO